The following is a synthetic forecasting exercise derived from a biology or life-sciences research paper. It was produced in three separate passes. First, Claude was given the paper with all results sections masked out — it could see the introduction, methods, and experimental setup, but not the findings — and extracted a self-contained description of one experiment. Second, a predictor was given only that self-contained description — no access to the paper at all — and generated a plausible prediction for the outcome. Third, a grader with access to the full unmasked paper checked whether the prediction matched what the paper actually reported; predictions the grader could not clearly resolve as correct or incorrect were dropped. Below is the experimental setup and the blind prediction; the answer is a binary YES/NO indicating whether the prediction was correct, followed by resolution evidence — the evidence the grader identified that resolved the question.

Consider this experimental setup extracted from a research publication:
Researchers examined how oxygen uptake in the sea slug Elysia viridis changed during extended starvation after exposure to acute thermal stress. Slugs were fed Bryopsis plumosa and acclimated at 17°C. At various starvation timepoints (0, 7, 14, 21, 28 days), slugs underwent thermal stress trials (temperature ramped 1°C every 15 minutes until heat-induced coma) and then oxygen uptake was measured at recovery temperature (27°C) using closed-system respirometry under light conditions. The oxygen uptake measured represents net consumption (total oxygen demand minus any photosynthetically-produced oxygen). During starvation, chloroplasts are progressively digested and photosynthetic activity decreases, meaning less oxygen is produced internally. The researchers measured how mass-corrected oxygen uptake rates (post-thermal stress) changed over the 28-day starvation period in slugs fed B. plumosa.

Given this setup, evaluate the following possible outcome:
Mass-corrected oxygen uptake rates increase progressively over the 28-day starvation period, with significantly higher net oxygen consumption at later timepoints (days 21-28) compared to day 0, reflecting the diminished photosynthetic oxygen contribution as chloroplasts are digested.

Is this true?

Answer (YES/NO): NO